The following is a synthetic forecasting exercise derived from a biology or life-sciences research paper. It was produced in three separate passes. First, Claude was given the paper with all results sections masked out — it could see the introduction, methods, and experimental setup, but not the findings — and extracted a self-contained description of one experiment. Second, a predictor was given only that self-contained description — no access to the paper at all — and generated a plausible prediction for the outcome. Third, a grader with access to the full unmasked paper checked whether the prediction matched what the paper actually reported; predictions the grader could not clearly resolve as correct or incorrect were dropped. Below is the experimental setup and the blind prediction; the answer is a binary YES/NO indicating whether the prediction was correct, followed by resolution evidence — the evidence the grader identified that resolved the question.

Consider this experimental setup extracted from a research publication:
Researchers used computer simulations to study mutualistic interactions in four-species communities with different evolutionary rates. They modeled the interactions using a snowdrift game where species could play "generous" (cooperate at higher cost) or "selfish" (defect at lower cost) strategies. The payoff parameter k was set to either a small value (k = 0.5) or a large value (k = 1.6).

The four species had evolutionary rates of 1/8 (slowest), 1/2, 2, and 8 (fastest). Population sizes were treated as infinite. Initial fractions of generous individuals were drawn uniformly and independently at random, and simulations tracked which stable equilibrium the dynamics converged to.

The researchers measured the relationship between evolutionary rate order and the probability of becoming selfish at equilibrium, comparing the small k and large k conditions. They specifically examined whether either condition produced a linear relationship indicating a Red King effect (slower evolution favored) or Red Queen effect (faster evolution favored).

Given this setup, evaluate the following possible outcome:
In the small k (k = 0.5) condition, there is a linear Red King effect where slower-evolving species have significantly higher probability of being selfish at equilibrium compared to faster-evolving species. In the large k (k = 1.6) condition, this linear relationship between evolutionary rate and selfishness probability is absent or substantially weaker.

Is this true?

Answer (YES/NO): NO